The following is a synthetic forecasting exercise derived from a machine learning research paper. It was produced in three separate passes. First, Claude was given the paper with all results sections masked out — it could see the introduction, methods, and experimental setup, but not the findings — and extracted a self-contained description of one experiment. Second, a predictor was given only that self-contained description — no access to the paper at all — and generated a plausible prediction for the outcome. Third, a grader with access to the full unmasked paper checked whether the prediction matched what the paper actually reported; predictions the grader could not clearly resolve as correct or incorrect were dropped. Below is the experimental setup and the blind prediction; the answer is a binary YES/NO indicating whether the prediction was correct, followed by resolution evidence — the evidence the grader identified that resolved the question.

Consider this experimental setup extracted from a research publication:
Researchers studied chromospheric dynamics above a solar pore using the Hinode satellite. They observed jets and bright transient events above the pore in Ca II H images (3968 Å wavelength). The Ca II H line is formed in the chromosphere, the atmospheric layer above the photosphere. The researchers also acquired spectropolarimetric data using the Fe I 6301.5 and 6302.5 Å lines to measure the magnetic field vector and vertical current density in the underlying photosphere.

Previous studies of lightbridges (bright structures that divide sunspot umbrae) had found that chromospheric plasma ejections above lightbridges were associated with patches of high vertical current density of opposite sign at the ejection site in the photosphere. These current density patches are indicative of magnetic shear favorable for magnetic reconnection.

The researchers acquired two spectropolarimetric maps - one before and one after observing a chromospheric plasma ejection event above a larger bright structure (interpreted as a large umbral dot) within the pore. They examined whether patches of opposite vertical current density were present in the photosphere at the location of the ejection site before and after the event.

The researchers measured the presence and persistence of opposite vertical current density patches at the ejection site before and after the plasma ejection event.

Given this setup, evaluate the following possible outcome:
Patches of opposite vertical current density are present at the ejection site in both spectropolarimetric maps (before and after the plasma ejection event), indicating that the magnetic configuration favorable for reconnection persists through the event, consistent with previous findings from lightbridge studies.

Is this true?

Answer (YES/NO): NO